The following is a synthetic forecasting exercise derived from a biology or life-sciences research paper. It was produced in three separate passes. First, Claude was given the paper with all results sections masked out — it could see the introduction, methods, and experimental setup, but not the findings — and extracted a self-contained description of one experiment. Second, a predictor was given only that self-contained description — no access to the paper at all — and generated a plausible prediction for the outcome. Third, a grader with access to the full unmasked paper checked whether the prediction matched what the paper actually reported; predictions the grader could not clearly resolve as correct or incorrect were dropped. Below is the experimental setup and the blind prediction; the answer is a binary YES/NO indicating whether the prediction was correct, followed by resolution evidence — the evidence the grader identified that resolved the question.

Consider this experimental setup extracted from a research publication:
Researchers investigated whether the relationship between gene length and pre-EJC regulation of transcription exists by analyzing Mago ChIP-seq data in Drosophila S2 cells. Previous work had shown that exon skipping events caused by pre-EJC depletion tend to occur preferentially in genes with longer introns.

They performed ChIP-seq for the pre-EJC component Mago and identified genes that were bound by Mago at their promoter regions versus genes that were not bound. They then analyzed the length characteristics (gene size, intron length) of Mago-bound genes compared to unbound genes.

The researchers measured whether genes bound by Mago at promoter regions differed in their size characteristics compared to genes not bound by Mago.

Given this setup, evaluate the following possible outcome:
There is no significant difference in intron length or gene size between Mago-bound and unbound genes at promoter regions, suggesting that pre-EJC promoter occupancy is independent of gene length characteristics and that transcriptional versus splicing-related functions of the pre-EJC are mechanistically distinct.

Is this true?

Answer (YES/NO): NO